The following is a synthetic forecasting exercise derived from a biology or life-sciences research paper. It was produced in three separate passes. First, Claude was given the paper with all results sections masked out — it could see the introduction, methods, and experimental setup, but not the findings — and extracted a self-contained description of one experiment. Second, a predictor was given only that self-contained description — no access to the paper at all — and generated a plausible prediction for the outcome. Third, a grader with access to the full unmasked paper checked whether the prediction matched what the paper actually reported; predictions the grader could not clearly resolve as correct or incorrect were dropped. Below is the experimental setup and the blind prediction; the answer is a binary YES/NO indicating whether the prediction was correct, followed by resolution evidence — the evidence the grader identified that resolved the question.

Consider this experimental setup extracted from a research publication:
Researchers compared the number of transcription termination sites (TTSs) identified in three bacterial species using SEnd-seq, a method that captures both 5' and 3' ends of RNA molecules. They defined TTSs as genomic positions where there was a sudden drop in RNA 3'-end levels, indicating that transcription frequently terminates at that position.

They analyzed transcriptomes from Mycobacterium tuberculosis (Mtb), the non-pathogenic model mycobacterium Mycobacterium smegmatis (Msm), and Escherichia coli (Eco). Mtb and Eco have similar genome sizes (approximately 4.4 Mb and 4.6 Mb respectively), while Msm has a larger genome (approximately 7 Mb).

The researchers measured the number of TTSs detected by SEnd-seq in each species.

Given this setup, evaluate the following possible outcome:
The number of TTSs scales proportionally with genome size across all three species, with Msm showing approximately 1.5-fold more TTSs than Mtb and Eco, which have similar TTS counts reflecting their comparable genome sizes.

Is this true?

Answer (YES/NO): NO